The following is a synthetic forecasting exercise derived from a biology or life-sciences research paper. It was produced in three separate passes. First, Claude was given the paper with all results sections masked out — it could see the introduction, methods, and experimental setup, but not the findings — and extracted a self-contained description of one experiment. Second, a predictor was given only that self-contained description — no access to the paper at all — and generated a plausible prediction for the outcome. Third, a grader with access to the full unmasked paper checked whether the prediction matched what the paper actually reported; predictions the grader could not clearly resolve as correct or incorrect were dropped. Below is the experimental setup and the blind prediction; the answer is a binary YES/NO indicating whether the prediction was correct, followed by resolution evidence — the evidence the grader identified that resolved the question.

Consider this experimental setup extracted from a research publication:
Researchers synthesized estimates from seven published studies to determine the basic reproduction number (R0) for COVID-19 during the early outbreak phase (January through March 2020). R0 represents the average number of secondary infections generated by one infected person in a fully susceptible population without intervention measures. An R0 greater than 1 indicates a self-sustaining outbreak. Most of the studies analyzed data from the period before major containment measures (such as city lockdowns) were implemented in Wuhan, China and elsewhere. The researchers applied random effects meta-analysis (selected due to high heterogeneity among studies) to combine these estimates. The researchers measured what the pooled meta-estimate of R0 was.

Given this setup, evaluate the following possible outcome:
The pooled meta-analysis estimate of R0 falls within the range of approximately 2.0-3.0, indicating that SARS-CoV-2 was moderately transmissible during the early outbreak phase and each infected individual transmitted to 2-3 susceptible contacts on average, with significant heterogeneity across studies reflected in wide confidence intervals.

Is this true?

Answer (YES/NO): NO